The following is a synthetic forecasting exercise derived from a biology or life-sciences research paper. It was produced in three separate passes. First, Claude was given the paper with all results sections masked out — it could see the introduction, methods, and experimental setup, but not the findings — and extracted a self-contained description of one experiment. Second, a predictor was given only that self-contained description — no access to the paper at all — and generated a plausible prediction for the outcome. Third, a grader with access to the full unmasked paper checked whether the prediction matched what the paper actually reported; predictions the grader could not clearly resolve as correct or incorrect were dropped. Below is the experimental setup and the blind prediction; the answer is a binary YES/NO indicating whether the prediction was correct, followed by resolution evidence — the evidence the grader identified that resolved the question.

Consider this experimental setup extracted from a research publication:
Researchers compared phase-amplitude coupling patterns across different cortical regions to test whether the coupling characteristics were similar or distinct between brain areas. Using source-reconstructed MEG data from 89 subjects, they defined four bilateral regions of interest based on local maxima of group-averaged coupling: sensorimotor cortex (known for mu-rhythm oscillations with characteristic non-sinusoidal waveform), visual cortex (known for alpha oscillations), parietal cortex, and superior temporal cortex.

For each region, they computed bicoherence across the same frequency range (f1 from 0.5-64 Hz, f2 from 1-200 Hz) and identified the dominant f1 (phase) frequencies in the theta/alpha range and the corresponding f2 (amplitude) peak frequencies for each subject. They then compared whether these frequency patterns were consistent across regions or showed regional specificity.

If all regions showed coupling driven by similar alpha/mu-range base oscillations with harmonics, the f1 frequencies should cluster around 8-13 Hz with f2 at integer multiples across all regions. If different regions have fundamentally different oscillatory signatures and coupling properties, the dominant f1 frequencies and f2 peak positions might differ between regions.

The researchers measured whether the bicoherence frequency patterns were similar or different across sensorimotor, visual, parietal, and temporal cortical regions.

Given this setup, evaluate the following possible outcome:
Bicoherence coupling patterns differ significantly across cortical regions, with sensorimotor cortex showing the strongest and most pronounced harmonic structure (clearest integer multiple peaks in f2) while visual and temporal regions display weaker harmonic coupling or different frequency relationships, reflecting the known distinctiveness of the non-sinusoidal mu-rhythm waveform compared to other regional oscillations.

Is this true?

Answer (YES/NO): NO